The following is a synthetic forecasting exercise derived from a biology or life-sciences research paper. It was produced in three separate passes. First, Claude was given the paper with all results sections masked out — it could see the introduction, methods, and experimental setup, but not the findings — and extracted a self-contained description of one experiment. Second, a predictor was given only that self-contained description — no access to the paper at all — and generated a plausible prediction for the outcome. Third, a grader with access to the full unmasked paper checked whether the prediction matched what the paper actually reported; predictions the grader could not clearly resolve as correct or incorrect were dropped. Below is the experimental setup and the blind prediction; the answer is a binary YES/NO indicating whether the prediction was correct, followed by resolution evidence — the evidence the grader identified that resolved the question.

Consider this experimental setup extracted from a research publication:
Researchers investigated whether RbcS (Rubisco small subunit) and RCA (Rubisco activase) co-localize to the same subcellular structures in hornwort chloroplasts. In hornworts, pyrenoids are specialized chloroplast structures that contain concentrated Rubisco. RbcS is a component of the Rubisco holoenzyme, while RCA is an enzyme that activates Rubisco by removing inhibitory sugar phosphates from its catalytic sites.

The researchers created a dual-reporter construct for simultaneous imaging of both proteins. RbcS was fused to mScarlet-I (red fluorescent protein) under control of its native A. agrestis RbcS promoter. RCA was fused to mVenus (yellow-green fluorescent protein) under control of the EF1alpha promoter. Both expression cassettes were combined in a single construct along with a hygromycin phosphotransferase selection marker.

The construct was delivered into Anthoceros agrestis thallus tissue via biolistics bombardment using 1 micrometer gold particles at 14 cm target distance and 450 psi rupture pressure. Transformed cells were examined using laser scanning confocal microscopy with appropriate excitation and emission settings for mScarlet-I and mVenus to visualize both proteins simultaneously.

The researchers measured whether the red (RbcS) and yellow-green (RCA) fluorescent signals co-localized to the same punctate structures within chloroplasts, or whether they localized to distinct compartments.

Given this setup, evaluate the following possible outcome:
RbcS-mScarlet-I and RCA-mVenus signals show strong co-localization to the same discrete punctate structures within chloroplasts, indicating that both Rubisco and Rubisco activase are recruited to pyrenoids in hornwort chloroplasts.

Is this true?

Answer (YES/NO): YES